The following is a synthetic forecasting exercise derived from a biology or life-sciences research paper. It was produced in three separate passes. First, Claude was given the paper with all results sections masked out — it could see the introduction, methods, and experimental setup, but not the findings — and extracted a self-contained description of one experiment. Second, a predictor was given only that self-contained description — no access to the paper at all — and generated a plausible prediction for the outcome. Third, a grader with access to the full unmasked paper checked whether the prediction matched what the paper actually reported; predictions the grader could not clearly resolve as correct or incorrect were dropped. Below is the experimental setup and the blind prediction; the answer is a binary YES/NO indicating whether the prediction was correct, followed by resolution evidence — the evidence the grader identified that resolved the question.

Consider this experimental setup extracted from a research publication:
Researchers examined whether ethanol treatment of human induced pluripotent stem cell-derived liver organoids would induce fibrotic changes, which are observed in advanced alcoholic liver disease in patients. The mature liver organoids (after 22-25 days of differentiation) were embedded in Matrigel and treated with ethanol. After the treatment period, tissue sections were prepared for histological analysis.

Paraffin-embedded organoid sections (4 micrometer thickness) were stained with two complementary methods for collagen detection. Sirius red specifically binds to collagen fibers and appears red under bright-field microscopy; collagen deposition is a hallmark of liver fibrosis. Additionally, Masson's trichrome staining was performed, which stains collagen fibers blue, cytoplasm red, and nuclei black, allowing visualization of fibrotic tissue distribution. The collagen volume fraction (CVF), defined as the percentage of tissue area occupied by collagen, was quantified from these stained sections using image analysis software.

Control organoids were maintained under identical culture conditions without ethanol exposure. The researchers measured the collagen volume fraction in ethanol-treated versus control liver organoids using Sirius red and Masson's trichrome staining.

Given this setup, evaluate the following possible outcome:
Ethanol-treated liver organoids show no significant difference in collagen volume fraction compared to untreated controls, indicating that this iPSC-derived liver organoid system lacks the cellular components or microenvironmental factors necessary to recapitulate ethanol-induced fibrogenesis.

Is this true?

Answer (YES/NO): NO